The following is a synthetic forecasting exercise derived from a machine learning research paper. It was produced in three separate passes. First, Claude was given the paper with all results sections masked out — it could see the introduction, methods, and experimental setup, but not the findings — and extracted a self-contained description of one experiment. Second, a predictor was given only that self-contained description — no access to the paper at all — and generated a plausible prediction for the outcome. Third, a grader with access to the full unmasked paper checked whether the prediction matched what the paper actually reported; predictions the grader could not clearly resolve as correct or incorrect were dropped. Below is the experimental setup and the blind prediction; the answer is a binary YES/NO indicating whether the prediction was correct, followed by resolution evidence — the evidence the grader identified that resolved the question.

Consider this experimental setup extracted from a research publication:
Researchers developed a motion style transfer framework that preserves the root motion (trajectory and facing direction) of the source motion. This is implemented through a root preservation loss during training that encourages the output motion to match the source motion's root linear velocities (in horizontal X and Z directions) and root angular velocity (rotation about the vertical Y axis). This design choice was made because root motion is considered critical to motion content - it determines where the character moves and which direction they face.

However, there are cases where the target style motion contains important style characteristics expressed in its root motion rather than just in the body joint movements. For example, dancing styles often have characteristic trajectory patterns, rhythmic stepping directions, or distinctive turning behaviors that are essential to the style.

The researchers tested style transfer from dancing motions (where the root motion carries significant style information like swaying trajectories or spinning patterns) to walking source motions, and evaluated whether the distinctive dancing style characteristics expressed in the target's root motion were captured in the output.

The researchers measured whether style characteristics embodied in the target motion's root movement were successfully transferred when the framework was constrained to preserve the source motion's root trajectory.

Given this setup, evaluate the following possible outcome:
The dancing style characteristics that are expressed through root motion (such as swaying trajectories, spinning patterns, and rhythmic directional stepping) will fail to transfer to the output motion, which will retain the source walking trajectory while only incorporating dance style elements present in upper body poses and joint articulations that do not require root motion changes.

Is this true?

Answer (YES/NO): YES